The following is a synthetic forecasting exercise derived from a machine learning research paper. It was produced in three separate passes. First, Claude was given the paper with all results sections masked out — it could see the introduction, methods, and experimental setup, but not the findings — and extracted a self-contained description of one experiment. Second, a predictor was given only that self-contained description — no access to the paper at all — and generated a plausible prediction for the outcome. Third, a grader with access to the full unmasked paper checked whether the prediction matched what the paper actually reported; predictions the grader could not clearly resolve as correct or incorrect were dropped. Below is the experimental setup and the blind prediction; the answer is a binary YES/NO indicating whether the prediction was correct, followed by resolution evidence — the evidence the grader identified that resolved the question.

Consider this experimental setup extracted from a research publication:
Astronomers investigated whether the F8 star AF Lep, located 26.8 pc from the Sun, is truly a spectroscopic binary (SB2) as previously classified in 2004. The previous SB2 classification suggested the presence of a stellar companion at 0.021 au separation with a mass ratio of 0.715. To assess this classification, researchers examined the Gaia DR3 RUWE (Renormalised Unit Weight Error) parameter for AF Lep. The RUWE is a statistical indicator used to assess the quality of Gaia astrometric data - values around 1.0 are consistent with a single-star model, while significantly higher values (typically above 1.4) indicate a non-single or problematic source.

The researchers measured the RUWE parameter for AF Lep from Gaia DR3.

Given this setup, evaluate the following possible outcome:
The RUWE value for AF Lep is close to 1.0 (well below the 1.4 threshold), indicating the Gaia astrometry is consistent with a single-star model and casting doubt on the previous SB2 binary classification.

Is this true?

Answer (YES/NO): YES